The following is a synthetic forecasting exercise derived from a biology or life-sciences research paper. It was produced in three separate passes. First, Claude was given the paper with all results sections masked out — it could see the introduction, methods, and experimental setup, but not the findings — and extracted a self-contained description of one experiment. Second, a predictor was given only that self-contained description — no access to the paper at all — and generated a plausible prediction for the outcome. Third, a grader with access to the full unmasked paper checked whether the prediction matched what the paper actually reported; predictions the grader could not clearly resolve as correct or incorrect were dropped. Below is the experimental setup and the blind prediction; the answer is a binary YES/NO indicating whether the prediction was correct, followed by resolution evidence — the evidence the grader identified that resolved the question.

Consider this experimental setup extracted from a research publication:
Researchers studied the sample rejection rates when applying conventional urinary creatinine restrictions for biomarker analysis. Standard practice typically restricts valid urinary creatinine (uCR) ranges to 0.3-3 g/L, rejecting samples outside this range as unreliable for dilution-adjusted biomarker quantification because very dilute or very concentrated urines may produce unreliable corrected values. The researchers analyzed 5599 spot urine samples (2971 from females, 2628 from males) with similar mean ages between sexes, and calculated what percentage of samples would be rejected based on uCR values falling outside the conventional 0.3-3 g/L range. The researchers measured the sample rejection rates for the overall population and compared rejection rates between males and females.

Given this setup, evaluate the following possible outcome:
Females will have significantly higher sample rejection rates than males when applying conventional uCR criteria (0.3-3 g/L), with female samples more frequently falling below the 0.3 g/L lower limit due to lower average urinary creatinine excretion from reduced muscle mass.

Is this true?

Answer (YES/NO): YES